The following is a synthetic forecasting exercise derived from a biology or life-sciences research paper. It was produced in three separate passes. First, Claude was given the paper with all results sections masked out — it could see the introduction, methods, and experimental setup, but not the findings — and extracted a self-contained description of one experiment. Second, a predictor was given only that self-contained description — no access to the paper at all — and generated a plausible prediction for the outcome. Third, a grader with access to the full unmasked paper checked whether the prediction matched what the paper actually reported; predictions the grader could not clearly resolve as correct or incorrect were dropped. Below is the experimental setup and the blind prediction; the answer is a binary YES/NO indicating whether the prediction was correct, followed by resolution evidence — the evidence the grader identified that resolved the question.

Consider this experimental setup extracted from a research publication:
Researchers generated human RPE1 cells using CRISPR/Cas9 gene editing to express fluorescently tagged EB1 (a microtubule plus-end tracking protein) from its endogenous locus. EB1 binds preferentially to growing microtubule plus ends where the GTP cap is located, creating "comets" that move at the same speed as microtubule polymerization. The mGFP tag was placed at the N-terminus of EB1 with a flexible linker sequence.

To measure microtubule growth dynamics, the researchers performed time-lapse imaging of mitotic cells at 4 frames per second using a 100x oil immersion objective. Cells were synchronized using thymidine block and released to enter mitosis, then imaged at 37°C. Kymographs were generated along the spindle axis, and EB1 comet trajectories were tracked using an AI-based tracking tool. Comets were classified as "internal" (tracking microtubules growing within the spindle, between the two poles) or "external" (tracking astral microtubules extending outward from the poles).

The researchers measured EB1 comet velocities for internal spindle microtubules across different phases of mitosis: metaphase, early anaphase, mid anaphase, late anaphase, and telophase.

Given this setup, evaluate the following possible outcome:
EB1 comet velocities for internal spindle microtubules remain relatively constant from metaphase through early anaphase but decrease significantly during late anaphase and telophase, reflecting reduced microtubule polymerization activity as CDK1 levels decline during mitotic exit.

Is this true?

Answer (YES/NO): NO